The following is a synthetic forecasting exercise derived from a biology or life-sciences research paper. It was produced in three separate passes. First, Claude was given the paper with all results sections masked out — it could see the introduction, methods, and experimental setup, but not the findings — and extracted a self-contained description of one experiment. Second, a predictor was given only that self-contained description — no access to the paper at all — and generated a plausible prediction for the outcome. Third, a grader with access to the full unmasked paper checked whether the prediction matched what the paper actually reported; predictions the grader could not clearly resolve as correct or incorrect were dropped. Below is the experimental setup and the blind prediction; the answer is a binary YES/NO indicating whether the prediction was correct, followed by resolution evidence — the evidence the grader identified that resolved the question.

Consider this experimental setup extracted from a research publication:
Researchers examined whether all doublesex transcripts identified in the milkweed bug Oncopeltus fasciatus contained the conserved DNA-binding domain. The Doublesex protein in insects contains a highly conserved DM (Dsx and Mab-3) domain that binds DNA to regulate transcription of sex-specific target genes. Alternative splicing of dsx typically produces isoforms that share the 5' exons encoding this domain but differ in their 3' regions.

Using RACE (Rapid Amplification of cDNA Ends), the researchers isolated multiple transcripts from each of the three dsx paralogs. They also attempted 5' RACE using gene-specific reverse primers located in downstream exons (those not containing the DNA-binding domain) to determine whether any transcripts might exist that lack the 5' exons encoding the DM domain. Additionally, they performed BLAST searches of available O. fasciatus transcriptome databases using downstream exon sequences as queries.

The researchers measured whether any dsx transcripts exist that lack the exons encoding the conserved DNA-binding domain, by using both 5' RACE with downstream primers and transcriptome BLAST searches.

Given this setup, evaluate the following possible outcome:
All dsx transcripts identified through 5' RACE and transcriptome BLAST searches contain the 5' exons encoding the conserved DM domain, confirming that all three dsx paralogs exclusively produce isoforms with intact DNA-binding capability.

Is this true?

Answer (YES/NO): YES